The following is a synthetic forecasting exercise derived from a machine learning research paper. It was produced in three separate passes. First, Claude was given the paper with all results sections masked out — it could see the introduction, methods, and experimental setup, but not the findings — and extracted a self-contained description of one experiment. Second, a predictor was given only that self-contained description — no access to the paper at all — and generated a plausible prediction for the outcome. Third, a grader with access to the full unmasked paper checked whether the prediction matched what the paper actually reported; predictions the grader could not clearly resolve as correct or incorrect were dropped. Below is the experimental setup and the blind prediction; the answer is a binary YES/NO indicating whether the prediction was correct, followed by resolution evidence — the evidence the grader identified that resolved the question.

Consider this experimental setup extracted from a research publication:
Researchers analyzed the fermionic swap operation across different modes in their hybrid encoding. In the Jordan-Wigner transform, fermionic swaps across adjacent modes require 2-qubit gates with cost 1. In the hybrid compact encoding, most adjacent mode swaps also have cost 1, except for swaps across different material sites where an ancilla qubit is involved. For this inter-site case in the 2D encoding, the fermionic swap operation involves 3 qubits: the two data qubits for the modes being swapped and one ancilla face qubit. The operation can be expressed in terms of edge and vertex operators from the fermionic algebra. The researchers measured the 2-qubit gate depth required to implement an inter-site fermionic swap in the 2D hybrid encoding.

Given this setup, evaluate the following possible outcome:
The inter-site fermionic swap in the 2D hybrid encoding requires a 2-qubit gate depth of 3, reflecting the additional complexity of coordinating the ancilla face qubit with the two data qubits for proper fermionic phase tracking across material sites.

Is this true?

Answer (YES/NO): NO